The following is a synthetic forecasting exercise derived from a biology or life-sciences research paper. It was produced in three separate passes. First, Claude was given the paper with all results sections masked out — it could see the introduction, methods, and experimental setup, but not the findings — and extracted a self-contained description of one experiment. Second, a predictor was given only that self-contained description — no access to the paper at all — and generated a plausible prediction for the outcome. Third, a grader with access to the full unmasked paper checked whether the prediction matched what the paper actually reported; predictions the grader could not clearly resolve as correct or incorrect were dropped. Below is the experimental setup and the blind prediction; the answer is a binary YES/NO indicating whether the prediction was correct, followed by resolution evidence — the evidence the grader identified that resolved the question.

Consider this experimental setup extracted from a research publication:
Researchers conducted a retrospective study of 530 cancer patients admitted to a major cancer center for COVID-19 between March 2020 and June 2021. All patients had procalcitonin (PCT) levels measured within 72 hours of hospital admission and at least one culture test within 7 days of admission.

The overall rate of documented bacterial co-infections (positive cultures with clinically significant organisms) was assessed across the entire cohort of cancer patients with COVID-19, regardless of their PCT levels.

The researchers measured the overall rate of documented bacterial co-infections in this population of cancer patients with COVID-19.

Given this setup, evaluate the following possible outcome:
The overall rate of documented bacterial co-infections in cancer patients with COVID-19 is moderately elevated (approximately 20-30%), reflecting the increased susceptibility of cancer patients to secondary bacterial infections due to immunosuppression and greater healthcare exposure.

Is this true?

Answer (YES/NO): NO